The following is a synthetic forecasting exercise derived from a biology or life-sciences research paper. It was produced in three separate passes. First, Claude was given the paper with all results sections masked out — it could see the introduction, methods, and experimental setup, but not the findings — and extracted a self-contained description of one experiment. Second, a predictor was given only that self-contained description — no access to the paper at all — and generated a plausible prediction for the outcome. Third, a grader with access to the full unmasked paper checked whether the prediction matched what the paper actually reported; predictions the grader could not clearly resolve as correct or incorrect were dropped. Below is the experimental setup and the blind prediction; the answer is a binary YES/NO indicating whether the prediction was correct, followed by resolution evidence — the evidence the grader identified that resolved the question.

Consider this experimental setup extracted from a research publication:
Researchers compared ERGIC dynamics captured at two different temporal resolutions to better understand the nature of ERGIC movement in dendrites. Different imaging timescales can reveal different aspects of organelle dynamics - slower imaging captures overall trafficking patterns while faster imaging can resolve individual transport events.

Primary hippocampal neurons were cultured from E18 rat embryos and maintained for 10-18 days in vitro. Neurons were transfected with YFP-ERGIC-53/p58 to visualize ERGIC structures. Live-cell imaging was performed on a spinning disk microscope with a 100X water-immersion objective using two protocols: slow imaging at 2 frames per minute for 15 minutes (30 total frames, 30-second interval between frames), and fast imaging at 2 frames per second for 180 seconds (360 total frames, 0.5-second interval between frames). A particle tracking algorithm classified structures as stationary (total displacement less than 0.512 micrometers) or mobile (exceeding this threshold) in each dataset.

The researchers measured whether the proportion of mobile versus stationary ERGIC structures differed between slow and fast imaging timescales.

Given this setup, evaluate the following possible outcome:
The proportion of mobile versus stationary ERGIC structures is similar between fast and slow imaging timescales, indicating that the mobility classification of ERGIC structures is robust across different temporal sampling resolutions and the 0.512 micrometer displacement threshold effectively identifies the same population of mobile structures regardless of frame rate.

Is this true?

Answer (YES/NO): NO